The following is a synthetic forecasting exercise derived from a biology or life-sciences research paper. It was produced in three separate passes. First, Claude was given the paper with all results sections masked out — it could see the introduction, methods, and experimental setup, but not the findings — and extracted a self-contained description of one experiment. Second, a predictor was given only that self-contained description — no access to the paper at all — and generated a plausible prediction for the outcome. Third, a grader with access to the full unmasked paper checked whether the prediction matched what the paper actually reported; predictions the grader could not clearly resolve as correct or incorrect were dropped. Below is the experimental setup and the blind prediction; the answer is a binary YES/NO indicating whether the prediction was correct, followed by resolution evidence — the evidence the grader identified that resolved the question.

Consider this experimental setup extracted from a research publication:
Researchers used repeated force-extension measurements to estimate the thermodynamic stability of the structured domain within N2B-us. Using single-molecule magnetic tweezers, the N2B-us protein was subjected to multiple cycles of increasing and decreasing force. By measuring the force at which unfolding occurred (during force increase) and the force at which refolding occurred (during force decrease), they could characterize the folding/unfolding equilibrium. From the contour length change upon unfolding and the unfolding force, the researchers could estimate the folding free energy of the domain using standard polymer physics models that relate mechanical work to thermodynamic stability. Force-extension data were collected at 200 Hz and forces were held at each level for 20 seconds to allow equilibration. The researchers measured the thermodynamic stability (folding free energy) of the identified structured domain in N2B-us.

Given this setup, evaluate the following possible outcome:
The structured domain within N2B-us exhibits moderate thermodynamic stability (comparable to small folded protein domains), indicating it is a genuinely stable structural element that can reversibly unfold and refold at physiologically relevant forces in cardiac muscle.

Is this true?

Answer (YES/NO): YES